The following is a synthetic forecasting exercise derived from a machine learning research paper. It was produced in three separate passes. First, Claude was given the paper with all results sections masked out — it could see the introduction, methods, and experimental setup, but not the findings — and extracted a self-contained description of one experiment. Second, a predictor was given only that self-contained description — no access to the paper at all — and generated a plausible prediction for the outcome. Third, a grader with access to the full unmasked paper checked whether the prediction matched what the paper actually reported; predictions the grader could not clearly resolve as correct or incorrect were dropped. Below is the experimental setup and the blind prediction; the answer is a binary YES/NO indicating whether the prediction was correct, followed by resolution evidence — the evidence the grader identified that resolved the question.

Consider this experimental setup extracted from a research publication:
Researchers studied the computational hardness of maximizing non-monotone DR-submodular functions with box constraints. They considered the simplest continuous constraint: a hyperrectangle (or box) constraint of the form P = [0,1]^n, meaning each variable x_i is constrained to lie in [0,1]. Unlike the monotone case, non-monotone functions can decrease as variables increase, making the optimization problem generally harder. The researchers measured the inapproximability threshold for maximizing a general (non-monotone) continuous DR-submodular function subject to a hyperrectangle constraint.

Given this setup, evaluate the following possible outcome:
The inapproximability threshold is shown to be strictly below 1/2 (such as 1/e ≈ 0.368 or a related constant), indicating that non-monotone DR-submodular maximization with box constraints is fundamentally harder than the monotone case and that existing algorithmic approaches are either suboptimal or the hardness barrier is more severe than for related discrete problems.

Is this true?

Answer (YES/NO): NO